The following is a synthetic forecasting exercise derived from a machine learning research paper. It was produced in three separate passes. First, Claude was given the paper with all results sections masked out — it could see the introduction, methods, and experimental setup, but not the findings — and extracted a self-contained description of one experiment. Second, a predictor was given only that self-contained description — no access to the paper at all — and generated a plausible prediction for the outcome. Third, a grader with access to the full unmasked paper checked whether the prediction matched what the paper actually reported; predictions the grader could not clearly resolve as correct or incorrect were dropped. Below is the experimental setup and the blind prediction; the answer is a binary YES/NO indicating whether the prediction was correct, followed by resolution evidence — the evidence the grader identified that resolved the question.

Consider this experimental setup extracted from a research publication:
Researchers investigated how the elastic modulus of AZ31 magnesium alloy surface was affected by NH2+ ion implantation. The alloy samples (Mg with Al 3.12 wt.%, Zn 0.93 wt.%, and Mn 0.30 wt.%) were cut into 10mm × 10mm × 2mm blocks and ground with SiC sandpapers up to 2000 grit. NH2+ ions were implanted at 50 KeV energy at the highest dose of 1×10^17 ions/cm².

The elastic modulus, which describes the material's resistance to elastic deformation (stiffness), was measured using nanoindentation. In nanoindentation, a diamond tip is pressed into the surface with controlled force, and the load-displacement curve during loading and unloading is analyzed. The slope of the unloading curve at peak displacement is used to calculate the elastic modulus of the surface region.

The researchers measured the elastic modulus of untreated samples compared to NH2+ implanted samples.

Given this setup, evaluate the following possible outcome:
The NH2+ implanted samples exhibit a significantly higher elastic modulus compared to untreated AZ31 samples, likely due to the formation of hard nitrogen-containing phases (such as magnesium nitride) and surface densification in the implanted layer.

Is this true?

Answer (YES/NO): YES